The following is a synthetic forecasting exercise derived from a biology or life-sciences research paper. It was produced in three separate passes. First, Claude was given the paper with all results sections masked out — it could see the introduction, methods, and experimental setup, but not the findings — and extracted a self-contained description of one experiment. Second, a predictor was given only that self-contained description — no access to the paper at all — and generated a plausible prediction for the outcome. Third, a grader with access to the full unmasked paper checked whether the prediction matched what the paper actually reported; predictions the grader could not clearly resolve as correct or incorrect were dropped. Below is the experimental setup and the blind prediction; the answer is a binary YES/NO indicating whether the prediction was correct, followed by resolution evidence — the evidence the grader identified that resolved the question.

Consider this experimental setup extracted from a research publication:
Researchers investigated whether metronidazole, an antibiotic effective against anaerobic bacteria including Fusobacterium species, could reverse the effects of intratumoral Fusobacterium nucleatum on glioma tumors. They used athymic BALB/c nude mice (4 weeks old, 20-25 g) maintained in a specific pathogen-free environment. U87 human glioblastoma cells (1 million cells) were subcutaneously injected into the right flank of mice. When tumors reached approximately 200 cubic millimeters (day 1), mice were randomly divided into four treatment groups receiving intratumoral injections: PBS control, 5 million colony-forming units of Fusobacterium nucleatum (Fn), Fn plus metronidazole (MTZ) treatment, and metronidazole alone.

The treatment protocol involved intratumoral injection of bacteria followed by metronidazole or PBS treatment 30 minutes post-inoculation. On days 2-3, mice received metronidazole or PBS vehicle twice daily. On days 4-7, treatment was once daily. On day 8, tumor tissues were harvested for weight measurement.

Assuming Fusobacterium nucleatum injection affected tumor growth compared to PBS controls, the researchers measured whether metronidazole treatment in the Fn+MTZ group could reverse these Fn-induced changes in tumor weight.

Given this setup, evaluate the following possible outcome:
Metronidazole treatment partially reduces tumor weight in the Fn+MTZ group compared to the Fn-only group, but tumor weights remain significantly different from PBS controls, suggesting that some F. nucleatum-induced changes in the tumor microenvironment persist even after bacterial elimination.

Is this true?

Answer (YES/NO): NO